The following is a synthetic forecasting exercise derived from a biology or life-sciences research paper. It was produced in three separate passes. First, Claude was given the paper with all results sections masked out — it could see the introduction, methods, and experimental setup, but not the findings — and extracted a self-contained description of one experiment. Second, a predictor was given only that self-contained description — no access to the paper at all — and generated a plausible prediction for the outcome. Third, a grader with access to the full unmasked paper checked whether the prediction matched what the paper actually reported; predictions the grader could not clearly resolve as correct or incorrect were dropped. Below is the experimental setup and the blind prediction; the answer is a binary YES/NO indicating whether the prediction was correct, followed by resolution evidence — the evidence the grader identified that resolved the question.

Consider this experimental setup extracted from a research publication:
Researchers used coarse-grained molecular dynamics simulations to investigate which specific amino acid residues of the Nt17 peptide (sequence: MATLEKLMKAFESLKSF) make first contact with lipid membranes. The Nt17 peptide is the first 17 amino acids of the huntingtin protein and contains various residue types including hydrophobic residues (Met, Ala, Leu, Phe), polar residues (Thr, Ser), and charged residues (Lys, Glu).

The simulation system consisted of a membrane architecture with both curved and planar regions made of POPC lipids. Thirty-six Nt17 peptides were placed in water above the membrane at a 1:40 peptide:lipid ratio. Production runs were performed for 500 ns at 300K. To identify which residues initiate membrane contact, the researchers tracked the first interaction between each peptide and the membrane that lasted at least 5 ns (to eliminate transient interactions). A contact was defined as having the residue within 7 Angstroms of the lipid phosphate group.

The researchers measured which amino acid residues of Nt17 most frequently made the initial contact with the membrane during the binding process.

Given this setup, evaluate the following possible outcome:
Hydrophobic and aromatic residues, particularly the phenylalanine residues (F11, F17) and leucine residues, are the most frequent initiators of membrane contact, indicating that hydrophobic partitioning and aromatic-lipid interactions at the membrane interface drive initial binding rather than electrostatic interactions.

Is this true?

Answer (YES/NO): NO